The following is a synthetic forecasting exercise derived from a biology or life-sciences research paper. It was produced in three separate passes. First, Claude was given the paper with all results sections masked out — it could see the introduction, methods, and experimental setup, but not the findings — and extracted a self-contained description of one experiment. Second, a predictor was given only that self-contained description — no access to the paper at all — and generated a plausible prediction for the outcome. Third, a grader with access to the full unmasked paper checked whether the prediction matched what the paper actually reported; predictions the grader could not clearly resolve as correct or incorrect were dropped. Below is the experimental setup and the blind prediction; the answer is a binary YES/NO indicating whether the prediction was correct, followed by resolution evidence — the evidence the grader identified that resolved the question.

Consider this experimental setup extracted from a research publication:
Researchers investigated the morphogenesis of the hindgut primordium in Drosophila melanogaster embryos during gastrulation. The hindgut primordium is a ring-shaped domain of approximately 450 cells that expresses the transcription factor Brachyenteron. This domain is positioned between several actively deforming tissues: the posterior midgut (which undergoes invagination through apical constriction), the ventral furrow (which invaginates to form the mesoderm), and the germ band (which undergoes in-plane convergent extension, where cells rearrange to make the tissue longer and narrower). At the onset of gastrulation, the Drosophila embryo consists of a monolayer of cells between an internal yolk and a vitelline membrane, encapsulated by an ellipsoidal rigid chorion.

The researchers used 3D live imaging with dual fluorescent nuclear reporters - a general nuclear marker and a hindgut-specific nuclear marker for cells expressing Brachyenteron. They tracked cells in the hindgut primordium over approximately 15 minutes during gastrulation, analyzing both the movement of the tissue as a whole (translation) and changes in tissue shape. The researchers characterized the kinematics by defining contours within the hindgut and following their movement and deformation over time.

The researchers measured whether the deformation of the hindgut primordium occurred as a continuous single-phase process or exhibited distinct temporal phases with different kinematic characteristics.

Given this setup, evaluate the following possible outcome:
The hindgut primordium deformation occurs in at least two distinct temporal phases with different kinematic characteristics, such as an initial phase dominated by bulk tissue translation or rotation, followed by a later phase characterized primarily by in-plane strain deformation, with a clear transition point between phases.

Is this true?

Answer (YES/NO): YES